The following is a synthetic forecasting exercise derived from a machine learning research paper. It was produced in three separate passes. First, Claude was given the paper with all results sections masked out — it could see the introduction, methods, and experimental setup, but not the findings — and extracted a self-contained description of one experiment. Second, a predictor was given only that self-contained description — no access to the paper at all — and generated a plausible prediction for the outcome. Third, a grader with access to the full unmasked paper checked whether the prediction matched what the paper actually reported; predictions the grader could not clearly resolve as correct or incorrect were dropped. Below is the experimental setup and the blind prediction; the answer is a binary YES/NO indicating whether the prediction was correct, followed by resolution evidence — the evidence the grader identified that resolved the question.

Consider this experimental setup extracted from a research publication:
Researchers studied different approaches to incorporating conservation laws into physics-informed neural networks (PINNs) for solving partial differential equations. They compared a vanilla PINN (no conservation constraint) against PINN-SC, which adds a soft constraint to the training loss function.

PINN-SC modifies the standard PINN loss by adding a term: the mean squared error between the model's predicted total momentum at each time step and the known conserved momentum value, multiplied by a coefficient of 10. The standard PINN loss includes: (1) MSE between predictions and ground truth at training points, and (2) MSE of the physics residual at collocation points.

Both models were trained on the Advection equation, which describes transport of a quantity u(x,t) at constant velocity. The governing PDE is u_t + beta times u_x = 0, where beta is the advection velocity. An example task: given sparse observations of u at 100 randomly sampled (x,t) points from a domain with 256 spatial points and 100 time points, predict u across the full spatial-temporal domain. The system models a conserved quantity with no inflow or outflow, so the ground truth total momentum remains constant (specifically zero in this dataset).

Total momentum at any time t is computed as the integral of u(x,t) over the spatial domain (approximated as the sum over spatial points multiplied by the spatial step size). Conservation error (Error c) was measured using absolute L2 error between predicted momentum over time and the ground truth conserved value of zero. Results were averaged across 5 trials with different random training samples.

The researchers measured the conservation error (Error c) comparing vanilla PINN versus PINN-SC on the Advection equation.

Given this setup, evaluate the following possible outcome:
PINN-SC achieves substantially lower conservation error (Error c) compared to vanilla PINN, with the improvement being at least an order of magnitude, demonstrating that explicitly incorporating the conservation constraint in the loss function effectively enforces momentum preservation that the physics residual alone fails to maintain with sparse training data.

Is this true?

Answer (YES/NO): NO